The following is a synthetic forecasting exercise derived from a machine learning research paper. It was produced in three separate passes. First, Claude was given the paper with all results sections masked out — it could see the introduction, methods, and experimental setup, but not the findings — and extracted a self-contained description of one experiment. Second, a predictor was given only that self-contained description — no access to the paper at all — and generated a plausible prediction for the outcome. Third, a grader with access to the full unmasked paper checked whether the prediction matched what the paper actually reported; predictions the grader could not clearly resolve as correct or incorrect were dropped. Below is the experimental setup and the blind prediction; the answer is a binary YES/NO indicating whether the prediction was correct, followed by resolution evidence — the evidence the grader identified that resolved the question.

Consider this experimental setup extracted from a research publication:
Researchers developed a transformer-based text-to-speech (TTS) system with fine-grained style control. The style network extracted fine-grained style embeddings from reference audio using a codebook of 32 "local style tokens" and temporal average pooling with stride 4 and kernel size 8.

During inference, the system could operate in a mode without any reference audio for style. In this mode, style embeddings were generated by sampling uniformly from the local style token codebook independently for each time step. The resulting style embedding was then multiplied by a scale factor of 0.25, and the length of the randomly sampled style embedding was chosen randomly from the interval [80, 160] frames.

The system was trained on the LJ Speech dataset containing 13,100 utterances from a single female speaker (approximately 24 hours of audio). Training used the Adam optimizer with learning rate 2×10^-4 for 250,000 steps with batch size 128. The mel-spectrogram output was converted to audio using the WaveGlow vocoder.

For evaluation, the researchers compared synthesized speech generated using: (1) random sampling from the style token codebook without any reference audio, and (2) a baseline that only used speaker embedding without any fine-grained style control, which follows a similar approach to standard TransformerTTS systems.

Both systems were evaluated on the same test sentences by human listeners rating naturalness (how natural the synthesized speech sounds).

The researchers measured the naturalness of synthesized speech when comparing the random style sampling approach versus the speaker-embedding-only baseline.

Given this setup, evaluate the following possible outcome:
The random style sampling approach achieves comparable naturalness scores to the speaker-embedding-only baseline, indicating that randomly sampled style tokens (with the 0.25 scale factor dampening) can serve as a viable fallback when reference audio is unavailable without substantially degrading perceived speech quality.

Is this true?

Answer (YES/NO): NO